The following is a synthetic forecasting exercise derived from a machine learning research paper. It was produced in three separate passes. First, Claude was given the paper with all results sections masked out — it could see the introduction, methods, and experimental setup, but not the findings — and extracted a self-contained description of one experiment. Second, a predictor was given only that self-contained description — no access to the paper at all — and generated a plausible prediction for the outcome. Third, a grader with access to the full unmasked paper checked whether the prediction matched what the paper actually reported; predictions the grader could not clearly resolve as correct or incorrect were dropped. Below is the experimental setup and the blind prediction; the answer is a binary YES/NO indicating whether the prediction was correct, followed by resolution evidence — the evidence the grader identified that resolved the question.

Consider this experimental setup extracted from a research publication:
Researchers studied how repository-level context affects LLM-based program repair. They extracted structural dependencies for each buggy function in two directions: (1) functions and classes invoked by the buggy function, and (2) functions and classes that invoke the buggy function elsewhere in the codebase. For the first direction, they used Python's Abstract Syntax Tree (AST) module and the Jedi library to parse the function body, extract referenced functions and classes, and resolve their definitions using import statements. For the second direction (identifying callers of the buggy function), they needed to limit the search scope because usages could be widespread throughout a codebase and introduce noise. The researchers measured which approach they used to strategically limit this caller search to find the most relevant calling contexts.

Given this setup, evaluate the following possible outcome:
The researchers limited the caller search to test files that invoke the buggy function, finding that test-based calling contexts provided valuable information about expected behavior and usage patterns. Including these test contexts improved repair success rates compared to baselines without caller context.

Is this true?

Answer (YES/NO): NO